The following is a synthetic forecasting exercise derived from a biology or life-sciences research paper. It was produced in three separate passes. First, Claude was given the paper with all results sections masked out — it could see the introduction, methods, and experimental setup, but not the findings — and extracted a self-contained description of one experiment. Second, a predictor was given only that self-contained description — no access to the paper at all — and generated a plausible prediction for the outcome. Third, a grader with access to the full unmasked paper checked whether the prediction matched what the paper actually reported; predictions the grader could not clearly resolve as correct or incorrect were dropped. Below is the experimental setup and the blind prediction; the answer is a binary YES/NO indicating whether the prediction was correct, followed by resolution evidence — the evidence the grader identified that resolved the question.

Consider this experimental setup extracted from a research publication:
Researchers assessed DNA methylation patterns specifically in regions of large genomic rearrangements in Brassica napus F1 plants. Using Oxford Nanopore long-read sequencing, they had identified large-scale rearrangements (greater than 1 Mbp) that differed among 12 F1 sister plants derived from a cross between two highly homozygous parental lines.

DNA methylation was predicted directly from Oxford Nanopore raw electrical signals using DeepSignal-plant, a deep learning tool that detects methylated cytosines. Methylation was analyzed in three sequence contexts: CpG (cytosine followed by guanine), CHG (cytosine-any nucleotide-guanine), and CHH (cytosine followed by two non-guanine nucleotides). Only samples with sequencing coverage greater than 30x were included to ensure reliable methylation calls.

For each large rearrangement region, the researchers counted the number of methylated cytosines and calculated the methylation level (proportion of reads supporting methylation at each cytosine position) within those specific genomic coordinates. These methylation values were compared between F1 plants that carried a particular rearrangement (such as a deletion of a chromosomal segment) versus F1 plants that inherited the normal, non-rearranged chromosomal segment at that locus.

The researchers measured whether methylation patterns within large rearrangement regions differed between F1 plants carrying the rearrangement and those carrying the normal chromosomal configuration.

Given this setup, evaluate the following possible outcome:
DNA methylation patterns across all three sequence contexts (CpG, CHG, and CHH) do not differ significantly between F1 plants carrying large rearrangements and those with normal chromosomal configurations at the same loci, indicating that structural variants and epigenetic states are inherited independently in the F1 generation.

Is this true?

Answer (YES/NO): NO